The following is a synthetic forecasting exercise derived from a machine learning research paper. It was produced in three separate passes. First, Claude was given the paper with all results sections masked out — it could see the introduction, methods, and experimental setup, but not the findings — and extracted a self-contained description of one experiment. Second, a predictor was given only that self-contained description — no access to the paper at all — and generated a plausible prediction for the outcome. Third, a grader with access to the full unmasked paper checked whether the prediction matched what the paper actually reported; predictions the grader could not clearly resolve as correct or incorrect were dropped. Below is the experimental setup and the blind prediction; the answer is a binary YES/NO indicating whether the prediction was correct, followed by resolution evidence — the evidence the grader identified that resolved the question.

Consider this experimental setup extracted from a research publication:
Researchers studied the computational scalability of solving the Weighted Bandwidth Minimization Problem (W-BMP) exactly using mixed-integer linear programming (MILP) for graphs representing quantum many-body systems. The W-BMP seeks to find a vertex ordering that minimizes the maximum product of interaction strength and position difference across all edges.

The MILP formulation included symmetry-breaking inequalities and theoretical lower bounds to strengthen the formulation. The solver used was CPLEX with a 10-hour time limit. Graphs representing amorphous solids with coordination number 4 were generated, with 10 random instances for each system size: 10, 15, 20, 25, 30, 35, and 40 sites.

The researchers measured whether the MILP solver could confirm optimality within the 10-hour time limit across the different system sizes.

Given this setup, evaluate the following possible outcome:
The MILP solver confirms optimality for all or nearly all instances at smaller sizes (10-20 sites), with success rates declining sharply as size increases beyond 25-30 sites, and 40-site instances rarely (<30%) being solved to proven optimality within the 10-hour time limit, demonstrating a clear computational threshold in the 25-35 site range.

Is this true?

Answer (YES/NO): NO